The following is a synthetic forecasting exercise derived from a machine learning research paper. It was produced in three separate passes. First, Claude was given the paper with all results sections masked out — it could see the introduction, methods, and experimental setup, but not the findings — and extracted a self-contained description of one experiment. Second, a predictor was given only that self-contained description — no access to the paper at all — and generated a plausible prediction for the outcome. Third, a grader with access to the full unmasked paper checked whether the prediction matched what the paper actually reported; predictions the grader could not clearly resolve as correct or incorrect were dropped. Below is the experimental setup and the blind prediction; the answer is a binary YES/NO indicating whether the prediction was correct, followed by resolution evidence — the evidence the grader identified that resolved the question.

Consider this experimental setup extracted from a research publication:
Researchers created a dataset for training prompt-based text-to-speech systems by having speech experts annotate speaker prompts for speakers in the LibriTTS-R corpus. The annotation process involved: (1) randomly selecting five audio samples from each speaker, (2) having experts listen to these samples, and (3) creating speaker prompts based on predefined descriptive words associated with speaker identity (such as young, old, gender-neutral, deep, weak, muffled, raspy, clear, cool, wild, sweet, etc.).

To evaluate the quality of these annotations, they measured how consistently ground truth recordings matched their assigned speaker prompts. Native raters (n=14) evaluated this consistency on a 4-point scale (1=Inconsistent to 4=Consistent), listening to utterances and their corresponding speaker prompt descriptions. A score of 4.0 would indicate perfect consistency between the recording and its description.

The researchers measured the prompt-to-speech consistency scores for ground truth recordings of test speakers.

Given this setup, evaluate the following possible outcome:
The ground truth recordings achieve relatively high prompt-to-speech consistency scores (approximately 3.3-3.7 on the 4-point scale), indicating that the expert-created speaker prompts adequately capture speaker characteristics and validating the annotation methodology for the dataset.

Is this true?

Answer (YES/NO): YES